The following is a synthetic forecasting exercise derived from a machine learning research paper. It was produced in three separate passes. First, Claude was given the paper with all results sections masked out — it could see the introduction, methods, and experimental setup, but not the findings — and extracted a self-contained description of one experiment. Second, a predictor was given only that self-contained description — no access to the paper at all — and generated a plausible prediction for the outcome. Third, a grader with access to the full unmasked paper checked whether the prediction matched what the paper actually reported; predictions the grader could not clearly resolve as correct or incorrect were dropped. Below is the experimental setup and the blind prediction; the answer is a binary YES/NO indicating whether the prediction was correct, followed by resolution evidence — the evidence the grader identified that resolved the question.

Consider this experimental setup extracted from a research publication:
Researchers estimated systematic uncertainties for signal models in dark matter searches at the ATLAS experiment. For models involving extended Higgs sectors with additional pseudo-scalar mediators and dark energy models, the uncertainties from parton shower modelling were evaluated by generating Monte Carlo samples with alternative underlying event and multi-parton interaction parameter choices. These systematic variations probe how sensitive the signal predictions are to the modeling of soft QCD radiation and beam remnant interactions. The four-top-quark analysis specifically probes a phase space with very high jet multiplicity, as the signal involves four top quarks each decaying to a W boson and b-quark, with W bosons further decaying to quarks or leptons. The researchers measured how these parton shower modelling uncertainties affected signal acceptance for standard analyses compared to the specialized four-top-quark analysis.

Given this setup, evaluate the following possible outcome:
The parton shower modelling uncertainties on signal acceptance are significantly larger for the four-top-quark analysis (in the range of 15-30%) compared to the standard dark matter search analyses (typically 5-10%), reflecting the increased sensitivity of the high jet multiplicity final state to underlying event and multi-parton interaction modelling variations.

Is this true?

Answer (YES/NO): NO